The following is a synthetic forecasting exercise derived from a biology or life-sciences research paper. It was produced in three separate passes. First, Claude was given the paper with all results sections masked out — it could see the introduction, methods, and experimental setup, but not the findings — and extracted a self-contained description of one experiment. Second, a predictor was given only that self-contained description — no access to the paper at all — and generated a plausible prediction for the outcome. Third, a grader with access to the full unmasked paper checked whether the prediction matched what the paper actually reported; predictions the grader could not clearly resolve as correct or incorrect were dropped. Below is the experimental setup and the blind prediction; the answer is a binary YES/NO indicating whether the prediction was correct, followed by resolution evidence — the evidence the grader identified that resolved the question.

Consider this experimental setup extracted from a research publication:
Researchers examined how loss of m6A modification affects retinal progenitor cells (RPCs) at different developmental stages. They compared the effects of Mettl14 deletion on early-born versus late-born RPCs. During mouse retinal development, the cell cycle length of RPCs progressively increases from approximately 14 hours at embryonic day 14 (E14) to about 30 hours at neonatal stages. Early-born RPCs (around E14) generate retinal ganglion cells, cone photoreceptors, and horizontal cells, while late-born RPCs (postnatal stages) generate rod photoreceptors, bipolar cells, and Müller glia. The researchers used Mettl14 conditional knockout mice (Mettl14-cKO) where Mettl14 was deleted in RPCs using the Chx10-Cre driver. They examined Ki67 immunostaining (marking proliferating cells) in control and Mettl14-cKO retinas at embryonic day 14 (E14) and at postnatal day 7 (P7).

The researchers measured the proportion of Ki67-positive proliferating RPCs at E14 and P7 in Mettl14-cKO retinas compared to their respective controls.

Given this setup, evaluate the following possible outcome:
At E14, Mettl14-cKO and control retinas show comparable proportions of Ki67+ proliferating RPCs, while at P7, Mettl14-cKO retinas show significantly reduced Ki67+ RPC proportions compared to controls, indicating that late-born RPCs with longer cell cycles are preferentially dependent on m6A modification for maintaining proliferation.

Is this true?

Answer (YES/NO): NO